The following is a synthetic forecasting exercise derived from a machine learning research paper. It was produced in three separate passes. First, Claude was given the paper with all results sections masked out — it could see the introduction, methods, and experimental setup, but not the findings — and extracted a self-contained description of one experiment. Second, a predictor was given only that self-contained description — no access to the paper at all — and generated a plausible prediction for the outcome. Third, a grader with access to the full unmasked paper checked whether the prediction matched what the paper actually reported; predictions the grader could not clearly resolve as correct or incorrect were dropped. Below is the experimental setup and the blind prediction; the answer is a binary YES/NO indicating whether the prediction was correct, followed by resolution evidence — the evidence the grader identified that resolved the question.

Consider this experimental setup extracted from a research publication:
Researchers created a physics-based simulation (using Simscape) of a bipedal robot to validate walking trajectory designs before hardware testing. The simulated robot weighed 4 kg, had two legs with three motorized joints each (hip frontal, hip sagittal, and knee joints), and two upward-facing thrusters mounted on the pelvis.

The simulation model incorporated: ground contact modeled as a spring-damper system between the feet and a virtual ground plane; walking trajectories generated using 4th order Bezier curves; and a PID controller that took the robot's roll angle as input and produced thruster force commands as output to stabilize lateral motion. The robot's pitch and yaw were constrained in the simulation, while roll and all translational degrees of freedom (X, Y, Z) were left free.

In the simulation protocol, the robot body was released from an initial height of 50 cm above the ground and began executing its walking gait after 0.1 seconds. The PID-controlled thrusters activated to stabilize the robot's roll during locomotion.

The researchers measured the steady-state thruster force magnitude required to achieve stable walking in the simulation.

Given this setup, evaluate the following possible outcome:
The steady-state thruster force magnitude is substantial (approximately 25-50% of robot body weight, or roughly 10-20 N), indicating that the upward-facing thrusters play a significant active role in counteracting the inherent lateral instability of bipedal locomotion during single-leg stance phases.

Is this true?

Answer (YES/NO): YES